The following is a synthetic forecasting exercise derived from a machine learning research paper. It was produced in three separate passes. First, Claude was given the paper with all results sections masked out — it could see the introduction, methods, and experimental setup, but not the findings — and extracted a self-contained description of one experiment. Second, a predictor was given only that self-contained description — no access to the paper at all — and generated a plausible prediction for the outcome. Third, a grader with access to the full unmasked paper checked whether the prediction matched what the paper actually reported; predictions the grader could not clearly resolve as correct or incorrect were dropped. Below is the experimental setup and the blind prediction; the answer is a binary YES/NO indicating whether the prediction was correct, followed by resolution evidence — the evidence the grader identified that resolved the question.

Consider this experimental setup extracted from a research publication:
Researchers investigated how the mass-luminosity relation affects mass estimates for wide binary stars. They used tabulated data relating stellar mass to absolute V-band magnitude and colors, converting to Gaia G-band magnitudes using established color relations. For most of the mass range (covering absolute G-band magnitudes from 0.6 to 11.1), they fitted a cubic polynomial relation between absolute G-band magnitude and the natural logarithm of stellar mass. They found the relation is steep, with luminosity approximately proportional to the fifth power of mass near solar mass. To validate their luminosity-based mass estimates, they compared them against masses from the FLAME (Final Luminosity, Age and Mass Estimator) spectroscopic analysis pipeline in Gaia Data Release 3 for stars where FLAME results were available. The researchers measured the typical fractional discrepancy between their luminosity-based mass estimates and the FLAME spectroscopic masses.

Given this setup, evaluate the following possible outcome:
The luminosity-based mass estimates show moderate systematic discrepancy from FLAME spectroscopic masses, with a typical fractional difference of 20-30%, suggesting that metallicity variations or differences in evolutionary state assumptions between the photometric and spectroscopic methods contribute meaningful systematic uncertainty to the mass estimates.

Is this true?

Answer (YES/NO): NO